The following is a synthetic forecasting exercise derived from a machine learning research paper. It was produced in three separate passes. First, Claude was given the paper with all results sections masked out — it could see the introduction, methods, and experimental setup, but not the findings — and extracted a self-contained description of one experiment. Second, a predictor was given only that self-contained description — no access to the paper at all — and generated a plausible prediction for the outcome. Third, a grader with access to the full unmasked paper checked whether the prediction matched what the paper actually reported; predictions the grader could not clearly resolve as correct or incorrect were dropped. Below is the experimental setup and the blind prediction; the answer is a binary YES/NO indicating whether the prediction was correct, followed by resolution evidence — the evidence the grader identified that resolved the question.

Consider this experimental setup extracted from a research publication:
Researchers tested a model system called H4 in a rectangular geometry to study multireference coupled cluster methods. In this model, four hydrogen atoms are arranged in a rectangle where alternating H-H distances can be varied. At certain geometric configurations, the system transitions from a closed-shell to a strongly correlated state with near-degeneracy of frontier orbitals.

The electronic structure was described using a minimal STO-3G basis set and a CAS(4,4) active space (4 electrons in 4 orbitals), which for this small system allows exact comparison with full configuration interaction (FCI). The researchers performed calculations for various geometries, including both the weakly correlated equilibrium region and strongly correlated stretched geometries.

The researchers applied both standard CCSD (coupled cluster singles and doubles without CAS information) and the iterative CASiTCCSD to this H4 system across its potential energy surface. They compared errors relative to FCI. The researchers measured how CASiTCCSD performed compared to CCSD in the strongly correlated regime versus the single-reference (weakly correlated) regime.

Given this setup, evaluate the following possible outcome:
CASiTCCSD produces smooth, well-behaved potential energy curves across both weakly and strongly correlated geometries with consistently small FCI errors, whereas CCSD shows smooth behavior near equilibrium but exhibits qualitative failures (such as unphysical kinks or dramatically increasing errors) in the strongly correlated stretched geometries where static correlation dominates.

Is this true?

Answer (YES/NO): YES